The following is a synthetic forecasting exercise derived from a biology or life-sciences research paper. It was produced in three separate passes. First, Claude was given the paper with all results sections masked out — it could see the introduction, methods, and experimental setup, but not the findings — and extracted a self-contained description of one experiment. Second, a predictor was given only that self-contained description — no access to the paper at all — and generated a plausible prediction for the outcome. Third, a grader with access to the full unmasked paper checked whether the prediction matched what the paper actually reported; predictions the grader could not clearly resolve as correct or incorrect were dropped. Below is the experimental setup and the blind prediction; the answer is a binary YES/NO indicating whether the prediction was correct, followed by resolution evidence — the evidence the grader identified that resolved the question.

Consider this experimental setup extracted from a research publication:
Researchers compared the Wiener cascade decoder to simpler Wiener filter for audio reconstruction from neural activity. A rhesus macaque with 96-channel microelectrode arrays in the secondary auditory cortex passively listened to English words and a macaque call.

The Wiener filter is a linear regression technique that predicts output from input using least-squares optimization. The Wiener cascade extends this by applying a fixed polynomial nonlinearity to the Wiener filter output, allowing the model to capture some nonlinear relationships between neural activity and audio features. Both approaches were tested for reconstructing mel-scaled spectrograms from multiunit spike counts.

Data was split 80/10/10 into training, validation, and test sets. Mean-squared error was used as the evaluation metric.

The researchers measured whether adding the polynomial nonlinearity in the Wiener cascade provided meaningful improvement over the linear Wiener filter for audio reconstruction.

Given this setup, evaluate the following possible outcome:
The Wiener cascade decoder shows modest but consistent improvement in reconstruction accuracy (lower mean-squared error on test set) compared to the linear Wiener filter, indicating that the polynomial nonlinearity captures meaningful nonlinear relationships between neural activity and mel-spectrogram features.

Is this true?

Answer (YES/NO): NO